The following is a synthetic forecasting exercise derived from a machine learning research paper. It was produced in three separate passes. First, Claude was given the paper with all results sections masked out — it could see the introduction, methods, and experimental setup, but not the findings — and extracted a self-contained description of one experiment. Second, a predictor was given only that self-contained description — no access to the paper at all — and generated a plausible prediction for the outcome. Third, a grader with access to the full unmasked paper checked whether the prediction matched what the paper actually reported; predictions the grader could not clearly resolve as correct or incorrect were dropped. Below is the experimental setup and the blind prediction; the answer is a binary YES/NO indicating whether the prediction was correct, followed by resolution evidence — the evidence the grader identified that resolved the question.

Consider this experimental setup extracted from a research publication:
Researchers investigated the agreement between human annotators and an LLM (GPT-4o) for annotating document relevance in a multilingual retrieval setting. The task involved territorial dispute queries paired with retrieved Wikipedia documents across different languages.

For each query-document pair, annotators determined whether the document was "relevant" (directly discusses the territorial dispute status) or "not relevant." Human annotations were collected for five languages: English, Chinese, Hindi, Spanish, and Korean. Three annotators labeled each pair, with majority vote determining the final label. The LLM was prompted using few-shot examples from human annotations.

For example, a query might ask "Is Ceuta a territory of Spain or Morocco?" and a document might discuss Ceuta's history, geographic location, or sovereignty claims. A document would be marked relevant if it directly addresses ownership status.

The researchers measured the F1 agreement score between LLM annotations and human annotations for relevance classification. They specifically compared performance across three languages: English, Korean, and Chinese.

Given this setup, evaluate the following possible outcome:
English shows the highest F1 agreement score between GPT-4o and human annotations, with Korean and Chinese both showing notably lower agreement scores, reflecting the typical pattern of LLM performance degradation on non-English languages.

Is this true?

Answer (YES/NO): NO